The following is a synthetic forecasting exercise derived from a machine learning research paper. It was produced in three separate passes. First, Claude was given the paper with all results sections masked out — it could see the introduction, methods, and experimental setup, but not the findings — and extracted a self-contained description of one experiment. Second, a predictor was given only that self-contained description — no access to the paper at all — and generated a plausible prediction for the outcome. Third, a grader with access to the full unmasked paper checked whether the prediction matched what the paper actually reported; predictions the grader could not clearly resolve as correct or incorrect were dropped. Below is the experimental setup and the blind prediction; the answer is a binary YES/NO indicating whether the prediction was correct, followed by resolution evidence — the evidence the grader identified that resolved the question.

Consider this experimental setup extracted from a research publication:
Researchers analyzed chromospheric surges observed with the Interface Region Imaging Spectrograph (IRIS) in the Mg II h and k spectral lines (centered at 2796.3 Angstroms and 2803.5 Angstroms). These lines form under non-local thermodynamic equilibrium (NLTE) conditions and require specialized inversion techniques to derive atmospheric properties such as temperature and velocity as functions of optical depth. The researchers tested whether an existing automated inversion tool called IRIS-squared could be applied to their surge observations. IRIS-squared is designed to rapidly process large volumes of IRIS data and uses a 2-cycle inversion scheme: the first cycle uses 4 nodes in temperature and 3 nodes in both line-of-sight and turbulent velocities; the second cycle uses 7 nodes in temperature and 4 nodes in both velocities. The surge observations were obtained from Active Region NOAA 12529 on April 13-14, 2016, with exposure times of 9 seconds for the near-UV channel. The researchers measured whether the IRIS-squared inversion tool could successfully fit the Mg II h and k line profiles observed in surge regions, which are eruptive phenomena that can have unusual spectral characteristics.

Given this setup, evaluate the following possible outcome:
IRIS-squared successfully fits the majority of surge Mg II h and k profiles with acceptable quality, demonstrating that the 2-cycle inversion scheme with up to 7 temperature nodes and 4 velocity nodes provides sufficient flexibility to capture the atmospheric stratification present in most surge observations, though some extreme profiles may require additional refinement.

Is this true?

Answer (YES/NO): NO